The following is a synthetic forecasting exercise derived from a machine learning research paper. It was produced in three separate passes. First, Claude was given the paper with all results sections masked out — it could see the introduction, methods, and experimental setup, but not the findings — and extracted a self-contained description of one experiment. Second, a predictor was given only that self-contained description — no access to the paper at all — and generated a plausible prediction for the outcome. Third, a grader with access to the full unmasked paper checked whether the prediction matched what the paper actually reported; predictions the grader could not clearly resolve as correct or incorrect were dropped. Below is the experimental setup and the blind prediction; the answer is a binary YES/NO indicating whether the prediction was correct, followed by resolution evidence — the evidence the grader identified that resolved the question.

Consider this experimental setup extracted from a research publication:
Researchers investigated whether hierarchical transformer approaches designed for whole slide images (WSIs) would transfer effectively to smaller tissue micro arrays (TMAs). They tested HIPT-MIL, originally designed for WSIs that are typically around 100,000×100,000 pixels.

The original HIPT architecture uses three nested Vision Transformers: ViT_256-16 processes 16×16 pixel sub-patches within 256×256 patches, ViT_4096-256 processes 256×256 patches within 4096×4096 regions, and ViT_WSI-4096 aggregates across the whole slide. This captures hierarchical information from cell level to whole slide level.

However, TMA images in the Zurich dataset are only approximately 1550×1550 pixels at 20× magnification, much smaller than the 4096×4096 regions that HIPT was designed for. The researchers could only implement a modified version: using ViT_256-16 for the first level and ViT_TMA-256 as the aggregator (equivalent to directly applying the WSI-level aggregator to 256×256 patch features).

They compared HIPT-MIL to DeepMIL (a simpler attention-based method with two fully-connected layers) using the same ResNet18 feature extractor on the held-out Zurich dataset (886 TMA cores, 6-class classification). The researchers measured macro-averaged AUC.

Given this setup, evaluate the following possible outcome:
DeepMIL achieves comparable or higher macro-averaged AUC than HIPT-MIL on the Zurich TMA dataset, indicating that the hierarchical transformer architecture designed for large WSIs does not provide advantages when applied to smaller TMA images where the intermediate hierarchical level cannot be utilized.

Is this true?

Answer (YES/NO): YES